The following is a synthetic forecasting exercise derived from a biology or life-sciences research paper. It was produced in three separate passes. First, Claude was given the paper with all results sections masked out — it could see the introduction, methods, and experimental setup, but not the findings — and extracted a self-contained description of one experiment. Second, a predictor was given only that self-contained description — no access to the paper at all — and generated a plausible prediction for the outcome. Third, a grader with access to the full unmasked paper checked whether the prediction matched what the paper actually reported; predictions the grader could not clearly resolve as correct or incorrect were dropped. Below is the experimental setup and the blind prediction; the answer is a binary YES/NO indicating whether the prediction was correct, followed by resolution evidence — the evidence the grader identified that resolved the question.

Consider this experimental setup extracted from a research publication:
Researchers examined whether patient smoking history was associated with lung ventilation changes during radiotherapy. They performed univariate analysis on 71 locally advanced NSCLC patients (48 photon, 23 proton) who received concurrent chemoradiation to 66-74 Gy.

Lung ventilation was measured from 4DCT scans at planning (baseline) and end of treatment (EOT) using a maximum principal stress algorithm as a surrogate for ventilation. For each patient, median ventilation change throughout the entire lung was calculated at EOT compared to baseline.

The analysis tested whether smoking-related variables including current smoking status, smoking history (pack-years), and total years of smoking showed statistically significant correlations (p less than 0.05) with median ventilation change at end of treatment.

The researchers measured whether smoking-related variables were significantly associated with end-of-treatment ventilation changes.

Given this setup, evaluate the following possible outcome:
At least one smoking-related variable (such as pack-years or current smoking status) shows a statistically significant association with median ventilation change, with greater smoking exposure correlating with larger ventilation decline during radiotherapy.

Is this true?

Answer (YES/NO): NO